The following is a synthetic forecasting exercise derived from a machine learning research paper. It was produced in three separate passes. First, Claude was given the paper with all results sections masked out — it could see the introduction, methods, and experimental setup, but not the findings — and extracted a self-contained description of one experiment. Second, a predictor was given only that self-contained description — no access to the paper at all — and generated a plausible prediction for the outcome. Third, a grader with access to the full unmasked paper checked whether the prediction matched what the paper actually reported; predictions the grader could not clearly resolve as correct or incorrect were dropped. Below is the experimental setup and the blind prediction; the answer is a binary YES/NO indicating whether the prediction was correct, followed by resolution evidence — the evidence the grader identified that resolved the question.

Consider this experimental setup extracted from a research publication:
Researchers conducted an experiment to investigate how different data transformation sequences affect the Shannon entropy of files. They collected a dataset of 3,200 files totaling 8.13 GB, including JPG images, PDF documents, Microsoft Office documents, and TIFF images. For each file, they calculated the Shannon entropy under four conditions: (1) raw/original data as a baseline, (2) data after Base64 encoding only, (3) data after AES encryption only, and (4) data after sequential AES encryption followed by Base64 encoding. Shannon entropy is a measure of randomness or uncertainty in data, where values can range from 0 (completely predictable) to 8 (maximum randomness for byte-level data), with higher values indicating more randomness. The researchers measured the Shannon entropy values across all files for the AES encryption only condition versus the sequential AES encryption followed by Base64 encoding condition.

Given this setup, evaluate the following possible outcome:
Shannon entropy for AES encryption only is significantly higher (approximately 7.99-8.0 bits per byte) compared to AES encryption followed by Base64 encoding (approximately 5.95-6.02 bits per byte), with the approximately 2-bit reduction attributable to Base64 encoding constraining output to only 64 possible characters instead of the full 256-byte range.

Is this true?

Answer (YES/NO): YES